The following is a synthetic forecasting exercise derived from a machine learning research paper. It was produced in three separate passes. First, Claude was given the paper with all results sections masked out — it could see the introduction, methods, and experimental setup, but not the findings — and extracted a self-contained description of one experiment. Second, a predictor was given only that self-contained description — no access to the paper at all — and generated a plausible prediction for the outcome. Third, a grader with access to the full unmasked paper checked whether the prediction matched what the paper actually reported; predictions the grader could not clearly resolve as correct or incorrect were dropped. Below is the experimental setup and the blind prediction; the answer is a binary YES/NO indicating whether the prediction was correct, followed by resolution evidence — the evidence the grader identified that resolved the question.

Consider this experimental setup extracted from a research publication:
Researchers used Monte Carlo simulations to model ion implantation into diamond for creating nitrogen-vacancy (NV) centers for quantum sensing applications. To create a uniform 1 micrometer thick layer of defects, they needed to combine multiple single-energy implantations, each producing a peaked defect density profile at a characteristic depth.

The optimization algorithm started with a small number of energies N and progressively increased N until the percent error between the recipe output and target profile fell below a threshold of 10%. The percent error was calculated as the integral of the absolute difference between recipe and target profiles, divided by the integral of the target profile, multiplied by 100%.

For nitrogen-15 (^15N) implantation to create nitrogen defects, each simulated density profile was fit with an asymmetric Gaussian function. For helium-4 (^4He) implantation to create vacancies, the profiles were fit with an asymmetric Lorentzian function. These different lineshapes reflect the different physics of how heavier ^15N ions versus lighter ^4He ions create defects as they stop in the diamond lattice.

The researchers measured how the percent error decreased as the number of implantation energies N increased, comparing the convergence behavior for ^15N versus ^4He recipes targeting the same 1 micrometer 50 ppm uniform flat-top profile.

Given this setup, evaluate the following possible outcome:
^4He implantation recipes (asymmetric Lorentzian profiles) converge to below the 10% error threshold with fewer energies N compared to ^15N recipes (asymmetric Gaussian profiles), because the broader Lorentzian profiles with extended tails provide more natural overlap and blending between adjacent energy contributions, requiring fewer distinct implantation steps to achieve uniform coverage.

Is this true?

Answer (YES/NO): YES